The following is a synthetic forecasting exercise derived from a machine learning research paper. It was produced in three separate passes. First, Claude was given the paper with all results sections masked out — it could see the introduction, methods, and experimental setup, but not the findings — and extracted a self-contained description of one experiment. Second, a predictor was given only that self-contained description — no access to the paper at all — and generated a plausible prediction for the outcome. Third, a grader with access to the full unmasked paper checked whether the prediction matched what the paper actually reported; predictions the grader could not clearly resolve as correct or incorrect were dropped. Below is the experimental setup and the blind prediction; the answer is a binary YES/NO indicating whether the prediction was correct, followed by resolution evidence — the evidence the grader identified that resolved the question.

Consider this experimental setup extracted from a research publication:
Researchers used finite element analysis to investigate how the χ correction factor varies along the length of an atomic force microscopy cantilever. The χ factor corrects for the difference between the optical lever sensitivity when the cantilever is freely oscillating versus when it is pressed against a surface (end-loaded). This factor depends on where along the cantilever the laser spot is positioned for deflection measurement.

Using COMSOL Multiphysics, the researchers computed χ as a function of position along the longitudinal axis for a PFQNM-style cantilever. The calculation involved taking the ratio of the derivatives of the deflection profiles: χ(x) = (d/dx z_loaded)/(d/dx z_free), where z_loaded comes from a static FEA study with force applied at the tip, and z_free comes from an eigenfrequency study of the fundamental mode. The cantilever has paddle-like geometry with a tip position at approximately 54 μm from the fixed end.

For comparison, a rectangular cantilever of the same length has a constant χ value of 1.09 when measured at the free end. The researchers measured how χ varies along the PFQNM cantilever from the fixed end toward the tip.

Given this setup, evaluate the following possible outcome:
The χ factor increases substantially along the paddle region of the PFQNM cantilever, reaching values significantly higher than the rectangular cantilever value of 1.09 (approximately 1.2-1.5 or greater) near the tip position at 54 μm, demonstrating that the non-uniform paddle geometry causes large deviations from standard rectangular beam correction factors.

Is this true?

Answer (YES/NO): NO